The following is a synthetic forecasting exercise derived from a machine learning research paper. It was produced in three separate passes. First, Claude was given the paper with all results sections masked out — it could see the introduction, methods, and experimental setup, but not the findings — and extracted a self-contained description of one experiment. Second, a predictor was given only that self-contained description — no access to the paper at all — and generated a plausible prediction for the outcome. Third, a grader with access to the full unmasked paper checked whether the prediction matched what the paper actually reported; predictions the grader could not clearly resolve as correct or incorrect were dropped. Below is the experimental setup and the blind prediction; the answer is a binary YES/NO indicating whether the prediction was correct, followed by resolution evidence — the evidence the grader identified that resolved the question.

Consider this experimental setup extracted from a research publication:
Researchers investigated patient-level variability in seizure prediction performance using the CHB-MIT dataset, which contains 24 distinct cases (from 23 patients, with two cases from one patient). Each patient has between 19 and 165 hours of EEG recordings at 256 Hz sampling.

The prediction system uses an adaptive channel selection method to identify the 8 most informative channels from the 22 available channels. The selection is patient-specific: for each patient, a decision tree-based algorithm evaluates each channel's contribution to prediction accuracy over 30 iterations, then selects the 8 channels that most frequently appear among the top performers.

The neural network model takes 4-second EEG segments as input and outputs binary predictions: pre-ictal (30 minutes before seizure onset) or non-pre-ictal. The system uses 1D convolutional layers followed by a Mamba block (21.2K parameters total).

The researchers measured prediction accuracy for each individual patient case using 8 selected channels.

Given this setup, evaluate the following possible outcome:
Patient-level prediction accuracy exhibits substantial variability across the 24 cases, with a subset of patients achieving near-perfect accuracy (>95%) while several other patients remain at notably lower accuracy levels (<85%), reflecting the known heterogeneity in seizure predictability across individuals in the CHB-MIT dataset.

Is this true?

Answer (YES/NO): NO